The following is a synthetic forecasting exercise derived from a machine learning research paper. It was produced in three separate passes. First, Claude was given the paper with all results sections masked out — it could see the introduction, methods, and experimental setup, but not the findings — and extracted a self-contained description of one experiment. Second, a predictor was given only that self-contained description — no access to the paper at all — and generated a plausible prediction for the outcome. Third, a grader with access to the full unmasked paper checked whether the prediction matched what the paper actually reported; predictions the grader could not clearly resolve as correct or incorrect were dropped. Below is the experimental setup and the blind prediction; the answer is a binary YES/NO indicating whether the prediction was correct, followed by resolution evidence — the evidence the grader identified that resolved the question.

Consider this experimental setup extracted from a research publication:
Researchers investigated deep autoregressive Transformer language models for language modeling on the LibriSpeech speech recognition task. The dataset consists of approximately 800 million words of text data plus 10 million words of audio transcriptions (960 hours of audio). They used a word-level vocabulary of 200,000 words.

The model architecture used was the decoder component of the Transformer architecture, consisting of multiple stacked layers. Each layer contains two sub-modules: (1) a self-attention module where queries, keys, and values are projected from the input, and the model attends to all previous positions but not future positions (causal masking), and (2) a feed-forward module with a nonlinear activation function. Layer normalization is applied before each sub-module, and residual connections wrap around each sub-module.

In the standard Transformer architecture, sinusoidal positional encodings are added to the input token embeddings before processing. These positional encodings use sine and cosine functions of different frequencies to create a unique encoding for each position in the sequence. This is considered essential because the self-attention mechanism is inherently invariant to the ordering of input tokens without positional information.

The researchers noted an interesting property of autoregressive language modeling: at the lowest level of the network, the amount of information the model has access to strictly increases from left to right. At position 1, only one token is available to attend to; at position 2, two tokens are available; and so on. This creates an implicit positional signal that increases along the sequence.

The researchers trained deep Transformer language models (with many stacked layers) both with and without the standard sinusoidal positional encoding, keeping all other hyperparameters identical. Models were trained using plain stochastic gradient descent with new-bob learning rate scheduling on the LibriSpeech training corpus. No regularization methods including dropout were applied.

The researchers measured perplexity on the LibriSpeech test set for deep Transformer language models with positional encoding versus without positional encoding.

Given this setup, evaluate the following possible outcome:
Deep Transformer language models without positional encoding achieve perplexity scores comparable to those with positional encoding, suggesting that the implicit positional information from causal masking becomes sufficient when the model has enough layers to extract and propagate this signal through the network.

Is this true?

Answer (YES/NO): NO